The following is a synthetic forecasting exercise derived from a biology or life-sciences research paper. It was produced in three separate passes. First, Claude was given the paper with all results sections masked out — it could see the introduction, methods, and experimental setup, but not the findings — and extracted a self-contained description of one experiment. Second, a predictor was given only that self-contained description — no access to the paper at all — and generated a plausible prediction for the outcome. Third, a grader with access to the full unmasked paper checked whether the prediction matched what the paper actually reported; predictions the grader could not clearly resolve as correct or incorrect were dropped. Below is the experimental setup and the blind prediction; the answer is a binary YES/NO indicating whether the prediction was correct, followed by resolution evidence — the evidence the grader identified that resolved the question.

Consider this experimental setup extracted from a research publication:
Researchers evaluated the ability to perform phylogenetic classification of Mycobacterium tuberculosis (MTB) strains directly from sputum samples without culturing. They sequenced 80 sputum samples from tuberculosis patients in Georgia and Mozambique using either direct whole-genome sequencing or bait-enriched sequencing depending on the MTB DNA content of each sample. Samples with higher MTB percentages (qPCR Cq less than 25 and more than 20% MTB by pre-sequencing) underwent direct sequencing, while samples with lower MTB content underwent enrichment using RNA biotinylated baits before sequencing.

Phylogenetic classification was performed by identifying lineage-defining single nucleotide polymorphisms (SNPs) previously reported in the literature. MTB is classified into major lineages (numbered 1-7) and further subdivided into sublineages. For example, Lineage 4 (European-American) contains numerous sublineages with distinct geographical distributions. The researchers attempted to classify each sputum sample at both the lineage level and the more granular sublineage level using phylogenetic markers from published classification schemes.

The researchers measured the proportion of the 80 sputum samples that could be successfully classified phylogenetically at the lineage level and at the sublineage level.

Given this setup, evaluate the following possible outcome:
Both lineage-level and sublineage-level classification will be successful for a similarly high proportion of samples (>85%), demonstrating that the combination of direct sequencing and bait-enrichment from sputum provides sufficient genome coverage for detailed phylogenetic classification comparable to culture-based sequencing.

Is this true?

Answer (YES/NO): YES